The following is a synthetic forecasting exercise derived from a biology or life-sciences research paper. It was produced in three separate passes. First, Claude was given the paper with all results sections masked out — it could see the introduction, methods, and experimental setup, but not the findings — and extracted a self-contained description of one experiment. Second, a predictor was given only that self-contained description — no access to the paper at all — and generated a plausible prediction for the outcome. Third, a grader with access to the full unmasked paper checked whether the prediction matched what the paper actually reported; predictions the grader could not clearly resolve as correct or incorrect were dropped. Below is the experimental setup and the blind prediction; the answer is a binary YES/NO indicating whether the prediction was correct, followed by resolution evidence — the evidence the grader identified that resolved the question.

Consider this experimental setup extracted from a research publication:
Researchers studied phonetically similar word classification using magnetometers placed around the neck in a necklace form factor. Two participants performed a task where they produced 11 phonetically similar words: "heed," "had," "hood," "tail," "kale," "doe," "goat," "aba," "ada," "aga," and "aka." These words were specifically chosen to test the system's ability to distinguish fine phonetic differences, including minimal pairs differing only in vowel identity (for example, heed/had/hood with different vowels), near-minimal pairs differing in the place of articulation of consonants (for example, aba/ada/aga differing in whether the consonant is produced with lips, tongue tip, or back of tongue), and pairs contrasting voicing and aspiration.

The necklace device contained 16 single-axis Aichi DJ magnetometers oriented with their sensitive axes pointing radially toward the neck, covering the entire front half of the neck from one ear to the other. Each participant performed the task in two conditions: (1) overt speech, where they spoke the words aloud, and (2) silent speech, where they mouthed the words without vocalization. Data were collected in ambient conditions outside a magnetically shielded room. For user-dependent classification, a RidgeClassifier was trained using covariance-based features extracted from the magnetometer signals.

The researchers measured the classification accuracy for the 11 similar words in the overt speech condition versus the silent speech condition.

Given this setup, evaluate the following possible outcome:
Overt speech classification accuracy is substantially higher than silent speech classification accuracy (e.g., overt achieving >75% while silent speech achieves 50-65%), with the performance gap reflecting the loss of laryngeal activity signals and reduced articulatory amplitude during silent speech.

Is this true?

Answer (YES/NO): NO